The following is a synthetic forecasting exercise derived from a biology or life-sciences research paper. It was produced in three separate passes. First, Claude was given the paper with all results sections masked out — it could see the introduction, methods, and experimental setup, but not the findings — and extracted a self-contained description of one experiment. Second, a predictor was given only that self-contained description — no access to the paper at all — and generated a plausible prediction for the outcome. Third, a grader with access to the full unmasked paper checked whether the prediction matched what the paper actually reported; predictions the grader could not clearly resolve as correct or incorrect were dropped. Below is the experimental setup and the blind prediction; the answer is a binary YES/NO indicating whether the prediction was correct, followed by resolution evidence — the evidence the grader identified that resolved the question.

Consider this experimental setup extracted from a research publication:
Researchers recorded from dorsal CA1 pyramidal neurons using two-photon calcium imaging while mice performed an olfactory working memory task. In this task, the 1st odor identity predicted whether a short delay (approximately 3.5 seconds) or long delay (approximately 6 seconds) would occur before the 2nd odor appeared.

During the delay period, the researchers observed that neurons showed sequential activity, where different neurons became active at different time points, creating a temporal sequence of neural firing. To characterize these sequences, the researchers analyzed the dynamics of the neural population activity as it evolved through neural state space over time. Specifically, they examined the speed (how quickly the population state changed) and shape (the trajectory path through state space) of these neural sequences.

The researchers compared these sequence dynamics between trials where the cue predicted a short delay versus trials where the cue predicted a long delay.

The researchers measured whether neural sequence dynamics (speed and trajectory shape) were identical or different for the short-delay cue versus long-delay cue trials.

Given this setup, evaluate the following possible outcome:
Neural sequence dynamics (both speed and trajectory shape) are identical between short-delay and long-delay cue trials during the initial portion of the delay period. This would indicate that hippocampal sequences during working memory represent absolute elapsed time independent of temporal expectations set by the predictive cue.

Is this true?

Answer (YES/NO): NO